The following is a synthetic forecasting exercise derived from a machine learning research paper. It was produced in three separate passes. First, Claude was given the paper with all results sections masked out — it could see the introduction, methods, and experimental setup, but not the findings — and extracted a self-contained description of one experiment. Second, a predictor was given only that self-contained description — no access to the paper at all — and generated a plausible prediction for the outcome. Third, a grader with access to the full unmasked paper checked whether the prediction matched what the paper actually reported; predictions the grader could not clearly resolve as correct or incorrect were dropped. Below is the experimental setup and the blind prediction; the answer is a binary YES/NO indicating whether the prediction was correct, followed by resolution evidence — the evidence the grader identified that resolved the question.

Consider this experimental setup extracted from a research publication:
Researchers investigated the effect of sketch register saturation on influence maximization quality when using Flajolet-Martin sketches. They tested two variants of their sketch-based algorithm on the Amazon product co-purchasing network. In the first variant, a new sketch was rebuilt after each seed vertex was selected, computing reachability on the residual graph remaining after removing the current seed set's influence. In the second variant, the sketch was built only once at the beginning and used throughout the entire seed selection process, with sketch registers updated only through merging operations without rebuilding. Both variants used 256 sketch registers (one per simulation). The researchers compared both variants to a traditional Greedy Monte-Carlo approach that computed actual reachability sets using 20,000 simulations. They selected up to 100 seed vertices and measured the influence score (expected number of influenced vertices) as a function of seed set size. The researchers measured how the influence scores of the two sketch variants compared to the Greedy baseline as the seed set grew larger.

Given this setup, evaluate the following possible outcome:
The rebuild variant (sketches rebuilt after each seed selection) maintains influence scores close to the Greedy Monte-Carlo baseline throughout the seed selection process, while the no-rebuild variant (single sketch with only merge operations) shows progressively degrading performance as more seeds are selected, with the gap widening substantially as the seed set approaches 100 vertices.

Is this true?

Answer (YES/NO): YES